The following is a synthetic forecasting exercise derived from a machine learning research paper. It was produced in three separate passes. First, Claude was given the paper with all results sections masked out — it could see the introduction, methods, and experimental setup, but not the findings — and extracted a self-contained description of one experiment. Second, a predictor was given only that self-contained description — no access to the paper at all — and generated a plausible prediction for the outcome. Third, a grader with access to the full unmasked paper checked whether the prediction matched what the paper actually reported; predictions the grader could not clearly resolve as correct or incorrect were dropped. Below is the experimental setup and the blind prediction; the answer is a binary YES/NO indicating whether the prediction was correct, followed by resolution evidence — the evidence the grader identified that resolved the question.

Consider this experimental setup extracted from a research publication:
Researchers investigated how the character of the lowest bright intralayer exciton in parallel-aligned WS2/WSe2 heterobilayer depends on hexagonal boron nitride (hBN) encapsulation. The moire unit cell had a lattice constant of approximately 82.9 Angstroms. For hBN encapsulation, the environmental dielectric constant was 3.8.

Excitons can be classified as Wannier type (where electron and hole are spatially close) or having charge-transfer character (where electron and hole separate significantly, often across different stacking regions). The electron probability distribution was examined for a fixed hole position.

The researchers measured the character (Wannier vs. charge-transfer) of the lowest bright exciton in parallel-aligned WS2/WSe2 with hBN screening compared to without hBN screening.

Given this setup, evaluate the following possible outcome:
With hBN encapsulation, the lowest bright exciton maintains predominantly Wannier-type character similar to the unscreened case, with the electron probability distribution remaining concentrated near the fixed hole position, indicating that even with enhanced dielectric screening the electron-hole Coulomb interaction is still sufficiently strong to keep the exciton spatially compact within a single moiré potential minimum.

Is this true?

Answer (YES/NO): YES